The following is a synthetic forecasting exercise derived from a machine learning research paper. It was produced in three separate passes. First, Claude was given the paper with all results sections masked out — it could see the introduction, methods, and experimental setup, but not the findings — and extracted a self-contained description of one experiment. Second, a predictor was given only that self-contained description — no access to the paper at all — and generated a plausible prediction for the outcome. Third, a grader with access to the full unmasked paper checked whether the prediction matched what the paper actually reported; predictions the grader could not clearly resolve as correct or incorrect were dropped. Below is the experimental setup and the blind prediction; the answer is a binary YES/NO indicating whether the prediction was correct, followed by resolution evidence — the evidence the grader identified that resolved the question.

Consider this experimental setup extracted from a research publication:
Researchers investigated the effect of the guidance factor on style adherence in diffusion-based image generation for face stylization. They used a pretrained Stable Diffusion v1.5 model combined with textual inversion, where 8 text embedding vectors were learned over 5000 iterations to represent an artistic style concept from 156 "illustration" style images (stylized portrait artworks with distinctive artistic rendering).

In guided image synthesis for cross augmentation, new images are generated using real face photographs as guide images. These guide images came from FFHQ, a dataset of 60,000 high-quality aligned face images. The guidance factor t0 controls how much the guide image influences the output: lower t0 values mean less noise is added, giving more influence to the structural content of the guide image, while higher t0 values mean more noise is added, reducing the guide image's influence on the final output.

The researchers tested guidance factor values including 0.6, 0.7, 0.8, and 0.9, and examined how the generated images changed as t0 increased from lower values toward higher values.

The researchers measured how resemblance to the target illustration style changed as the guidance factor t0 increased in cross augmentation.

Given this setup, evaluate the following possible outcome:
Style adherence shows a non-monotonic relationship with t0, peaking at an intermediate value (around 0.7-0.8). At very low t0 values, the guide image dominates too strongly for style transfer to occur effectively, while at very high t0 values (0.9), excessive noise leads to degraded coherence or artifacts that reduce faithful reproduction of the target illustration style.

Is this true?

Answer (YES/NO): NO